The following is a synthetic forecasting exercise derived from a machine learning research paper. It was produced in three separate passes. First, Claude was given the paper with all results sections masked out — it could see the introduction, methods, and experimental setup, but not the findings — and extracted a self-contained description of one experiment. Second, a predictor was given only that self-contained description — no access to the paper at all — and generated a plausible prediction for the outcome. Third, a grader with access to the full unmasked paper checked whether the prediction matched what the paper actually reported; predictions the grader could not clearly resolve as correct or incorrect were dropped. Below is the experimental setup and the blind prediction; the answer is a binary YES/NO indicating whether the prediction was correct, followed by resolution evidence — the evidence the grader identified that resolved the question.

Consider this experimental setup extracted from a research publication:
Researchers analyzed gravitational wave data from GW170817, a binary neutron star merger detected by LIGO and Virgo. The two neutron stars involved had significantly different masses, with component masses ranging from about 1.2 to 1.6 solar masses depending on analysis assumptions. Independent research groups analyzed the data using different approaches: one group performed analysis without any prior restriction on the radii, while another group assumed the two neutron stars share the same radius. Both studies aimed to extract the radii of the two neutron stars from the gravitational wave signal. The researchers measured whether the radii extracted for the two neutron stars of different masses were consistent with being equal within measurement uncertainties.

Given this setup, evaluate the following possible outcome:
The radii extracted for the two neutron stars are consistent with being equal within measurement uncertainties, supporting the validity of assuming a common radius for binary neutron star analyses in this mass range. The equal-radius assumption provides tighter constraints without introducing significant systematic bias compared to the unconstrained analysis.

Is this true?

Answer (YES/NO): NO